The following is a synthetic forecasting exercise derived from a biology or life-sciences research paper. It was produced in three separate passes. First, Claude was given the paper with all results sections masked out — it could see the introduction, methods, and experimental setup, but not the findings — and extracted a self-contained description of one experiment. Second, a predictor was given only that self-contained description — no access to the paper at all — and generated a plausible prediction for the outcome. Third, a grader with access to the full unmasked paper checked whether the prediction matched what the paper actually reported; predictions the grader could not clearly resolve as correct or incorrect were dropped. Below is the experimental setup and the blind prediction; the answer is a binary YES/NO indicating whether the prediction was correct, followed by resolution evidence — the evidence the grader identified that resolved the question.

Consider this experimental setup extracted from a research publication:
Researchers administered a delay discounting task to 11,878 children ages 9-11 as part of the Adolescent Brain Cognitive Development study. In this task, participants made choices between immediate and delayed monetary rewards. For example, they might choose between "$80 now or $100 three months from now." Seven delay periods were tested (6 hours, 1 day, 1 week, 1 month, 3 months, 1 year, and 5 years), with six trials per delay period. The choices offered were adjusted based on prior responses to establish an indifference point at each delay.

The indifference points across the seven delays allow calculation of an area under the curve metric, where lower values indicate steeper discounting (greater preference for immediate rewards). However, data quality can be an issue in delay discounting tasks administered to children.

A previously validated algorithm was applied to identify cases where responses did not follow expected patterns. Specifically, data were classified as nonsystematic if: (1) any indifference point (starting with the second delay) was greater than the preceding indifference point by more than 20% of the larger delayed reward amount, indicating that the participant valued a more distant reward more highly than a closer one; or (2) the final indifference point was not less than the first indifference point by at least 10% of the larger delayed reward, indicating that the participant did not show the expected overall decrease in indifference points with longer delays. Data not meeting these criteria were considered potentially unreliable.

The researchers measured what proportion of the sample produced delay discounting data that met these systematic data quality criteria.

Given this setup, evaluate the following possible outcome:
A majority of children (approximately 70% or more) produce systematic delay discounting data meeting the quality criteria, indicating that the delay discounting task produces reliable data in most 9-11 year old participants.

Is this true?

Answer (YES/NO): NO